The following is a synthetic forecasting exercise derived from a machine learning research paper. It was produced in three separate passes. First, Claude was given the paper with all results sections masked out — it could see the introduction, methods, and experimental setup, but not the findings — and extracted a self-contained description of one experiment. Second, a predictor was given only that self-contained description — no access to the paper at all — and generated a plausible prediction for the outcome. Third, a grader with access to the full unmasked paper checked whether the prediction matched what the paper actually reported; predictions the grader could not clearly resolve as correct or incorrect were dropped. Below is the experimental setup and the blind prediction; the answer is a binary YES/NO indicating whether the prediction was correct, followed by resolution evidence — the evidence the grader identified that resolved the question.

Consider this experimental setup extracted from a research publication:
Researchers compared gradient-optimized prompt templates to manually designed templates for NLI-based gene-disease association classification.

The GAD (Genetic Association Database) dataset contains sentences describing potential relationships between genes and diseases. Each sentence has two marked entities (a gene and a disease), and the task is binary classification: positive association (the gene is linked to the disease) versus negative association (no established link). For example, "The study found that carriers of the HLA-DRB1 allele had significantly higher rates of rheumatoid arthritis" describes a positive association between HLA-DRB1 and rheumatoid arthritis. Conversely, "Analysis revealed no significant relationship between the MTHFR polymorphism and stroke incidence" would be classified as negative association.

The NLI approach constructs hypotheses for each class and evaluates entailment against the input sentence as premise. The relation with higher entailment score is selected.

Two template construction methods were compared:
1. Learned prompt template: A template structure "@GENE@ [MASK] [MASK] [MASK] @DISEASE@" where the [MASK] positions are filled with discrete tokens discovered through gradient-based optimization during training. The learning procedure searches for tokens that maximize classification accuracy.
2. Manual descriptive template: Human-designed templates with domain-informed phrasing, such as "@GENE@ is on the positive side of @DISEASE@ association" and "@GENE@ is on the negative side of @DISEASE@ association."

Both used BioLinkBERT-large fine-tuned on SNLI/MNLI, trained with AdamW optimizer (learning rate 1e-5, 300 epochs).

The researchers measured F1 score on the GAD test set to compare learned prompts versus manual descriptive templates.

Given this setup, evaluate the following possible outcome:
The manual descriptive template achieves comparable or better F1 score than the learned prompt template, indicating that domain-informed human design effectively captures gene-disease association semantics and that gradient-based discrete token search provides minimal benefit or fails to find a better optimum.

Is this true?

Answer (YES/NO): YES